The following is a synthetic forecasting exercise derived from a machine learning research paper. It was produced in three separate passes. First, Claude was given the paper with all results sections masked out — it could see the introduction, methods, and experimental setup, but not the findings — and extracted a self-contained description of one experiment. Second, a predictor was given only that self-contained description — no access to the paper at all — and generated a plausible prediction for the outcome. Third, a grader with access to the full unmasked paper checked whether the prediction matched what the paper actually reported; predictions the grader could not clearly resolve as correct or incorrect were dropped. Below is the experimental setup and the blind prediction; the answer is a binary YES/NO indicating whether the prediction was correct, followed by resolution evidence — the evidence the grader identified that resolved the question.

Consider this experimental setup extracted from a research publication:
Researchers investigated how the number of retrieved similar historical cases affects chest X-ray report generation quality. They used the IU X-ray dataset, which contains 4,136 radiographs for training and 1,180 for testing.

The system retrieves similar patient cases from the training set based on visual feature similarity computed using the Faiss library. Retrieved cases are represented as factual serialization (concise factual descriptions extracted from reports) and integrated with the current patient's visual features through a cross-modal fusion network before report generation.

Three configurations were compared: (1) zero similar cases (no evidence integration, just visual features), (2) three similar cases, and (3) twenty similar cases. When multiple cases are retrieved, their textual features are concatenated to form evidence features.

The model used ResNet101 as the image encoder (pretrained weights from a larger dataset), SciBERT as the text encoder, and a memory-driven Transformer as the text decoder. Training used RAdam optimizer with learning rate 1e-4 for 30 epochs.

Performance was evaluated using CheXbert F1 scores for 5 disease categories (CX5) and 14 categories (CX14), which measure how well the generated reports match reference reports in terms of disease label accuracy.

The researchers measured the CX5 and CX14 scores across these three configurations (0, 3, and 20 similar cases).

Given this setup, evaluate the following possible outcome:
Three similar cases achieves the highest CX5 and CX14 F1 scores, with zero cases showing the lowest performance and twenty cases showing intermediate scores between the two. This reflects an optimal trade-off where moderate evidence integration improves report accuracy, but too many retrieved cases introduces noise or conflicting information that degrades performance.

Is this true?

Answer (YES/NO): NO